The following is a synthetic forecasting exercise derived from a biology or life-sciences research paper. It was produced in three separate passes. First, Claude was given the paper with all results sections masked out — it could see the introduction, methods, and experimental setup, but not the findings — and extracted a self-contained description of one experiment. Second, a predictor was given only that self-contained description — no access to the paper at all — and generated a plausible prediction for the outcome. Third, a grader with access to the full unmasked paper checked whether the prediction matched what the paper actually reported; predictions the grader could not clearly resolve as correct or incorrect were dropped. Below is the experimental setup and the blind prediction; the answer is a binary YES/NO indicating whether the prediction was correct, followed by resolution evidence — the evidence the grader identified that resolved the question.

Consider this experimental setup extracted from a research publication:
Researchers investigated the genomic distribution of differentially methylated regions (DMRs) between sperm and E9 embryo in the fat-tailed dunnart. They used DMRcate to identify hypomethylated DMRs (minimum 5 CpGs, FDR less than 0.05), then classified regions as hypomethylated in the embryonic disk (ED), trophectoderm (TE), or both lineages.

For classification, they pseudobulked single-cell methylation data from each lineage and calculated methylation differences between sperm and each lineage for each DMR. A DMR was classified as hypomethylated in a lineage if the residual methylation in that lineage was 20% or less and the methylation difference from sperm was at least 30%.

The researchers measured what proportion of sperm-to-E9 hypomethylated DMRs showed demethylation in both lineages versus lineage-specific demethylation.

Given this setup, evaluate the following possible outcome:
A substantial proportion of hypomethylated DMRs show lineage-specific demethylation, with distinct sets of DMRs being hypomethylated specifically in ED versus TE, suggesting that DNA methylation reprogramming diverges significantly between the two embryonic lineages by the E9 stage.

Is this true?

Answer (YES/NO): YES